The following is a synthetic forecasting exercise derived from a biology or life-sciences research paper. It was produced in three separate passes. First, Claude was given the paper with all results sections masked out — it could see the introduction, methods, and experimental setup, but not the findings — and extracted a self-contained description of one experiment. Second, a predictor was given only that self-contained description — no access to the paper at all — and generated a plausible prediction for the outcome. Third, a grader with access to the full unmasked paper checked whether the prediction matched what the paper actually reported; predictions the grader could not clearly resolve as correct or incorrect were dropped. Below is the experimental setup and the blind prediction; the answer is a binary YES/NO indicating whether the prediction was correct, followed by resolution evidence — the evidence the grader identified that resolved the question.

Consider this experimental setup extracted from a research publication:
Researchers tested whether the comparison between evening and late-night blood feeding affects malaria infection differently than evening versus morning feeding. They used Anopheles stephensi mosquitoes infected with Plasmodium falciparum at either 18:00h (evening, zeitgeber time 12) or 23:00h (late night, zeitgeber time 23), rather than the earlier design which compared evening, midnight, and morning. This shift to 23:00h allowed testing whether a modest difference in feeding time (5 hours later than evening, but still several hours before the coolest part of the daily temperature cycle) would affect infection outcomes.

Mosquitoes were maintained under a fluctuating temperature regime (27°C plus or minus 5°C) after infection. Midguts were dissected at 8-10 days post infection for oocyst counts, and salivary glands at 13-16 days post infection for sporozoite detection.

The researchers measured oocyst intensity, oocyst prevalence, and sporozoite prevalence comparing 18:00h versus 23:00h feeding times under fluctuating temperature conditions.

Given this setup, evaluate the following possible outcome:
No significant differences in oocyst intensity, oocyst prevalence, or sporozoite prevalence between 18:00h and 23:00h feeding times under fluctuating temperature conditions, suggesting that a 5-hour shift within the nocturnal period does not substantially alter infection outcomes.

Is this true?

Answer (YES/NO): NO